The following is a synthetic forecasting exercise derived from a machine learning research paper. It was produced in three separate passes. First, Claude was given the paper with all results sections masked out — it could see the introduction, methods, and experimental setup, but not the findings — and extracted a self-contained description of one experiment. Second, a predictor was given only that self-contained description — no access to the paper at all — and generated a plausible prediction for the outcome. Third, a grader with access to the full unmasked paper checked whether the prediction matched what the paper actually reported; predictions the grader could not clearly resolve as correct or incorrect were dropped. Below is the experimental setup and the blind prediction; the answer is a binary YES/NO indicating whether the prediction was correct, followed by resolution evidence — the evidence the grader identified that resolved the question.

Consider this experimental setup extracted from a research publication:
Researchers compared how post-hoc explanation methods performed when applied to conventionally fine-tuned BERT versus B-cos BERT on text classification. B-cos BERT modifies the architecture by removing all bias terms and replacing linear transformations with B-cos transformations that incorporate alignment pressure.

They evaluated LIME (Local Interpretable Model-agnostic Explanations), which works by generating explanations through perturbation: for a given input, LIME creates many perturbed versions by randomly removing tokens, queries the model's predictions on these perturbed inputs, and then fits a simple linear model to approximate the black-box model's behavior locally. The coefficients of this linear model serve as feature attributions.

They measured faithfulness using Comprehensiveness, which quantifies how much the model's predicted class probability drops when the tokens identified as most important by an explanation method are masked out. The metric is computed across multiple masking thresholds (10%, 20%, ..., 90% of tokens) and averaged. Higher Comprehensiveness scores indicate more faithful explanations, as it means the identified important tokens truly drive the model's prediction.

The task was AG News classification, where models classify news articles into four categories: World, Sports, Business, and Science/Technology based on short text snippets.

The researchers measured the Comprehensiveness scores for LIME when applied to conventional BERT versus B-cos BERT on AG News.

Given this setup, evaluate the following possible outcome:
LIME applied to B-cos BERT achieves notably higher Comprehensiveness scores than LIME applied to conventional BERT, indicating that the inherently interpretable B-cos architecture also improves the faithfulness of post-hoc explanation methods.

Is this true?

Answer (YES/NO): YES